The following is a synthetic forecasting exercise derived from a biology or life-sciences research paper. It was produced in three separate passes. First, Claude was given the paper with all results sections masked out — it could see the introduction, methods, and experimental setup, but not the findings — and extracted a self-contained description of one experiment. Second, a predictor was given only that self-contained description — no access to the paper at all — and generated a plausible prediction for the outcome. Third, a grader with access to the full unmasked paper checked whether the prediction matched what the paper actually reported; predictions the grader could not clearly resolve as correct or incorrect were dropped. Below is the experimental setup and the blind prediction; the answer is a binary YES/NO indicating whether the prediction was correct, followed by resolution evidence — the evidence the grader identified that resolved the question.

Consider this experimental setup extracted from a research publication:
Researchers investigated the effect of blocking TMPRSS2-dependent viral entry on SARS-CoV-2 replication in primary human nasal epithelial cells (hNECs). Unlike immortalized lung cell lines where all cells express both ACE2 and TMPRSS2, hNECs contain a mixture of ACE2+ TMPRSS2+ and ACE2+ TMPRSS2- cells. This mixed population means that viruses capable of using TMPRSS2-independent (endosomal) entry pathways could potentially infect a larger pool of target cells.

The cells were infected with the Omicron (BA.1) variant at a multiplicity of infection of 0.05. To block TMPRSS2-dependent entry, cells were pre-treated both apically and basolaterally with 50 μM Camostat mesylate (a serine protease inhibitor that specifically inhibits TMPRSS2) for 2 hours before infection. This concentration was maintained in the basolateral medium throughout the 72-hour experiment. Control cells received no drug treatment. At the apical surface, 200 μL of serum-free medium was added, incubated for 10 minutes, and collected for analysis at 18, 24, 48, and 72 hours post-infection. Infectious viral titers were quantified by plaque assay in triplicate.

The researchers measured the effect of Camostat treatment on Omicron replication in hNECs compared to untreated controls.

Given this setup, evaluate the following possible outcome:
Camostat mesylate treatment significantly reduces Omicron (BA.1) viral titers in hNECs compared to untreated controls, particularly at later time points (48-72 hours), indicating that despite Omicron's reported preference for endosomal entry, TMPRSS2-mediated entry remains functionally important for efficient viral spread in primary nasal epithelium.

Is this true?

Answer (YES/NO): NO